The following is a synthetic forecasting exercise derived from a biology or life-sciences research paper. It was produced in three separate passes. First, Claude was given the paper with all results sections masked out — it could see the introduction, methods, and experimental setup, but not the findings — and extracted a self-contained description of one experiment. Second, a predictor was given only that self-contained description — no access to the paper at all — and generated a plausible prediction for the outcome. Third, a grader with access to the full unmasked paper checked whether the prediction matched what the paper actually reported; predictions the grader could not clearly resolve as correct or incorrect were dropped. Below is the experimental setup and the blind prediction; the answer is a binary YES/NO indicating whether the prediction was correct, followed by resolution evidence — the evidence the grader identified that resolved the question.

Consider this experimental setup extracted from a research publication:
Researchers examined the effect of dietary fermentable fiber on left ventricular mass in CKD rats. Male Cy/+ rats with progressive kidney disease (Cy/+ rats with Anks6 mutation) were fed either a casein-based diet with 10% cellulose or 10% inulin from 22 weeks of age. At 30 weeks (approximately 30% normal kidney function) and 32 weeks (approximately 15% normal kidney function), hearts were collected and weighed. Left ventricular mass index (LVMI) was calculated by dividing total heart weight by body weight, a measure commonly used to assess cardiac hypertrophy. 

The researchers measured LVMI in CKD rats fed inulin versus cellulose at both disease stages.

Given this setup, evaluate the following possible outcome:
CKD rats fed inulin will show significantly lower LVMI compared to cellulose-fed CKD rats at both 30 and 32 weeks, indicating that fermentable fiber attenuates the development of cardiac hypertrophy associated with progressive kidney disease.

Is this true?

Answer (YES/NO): NO